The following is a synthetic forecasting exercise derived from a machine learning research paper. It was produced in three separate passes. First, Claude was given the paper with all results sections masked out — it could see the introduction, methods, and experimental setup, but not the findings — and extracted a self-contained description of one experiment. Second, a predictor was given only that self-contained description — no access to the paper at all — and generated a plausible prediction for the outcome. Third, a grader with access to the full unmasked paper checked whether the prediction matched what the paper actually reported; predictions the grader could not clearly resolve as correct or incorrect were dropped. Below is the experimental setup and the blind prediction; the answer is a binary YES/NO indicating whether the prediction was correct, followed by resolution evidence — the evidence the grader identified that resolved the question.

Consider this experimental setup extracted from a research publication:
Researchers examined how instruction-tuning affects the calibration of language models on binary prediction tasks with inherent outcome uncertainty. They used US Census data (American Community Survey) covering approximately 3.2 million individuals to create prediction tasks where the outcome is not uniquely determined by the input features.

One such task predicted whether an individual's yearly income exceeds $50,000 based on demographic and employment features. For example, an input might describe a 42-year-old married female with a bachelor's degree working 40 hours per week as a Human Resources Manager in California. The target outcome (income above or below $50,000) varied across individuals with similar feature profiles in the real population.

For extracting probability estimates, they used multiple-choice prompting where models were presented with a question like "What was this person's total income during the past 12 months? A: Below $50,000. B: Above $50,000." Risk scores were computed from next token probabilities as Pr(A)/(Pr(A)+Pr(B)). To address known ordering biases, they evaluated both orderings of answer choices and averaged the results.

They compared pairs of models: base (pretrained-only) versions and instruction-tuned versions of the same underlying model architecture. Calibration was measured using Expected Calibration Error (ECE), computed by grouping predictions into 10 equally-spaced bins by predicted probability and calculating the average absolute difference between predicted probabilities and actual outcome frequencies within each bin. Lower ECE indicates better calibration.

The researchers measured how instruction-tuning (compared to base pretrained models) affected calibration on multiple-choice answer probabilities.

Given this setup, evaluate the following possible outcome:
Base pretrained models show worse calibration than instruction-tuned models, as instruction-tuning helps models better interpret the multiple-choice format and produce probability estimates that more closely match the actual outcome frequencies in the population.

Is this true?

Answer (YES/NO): NO